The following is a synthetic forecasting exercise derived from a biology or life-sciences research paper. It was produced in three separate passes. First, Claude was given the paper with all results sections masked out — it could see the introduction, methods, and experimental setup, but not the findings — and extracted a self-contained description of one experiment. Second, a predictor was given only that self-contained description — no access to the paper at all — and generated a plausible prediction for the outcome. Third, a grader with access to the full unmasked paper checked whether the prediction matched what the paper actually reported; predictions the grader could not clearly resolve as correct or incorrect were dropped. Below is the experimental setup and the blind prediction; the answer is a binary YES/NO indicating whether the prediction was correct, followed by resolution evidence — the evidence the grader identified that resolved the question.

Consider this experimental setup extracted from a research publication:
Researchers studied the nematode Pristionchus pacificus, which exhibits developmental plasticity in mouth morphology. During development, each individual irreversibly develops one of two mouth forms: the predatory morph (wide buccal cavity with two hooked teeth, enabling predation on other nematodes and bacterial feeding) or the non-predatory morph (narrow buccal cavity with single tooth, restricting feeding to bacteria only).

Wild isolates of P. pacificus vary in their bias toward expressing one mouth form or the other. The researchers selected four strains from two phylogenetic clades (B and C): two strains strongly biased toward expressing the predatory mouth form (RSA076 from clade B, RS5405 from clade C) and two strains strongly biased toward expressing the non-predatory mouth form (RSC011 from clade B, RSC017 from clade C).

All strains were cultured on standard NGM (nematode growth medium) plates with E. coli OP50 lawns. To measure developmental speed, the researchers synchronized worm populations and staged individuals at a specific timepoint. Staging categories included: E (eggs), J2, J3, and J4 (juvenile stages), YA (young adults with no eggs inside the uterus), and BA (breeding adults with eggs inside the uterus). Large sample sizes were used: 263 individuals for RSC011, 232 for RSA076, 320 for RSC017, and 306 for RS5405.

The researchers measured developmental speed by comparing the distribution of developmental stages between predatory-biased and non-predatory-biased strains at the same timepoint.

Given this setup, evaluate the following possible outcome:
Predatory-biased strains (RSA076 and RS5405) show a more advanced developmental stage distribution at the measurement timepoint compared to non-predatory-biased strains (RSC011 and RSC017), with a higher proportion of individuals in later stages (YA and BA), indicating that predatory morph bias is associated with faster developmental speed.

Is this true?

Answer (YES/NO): NO